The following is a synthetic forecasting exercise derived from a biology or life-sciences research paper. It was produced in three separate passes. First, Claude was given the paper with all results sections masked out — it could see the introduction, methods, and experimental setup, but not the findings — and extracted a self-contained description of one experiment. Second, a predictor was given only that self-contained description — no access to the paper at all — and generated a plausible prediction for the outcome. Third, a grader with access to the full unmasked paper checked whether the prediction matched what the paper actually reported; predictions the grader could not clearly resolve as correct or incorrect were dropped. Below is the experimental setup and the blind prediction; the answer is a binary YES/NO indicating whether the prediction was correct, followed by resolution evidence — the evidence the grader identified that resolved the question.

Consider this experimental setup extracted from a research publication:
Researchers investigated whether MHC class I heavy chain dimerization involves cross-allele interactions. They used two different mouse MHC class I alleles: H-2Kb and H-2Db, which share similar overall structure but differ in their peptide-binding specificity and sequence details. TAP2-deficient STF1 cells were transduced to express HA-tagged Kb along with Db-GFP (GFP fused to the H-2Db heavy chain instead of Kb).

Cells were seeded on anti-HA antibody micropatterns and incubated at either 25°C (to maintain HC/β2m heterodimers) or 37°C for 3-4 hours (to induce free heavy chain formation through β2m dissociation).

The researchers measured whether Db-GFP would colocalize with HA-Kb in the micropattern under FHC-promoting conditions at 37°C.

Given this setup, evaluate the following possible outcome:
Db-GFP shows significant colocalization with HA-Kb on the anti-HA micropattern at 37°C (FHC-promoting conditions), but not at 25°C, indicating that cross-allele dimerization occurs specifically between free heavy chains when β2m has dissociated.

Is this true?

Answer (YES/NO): YES